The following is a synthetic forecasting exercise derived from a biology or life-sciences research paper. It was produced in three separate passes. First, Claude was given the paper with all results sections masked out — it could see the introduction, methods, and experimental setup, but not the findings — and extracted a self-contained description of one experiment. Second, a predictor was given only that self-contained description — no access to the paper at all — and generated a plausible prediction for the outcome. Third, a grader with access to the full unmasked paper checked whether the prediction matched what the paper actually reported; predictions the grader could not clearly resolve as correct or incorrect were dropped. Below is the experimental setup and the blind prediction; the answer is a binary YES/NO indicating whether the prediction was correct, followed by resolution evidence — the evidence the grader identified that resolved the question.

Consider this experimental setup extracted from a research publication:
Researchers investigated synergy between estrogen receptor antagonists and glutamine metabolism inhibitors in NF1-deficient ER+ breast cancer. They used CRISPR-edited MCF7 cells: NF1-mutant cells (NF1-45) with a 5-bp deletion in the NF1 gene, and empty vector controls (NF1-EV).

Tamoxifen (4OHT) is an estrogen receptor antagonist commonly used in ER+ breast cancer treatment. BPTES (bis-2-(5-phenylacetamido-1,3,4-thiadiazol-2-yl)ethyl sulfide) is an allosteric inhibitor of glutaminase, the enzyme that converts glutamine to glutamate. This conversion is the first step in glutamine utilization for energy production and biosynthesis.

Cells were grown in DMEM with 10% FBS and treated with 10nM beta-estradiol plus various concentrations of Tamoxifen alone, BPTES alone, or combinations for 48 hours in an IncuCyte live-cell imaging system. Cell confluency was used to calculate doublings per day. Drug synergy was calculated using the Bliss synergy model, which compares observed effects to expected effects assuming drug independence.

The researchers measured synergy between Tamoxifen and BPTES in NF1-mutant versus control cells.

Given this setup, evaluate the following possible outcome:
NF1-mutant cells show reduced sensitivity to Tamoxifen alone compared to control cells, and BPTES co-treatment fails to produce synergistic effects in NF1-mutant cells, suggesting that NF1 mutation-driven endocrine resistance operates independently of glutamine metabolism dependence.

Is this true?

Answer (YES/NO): NO